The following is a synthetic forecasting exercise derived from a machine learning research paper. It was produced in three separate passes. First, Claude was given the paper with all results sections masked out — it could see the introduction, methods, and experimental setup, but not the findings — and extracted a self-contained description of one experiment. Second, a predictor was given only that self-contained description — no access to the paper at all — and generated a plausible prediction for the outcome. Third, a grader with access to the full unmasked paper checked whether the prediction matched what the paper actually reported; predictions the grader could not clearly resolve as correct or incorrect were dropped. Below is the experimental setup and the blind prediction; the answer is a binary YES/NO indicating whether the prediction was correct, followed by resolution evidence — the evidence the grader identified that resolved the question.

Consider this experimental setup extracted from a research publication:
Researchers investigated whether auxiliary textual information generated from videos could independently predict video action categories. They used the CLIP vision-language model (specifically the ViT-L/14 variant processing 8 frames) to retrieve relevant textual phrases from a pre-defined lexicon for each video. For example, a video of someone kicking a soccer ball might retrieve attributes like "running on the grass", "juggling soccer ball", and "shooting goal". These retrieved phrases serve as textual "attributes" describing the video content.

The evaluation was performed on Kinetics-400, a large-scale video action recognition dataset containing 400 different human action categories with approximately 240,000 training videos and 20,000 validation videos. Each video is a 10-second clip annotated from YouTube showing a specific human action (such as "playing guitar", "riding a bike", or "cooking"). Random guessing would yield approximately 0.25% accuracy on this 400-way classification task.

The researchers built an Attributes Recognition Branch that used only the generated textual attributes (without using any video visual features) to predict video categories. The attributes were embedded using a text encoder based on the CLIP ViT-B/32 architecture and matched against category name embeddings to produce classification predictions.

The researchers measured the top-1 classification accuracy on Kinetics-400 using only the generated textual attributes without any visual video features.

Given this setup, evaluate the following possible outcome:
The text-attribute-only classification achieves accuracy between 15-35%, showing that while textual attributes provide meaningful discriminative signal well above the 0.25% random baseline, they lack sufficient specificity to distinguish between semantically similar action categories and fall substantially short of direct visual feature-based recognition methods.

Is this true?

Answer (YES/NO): NO